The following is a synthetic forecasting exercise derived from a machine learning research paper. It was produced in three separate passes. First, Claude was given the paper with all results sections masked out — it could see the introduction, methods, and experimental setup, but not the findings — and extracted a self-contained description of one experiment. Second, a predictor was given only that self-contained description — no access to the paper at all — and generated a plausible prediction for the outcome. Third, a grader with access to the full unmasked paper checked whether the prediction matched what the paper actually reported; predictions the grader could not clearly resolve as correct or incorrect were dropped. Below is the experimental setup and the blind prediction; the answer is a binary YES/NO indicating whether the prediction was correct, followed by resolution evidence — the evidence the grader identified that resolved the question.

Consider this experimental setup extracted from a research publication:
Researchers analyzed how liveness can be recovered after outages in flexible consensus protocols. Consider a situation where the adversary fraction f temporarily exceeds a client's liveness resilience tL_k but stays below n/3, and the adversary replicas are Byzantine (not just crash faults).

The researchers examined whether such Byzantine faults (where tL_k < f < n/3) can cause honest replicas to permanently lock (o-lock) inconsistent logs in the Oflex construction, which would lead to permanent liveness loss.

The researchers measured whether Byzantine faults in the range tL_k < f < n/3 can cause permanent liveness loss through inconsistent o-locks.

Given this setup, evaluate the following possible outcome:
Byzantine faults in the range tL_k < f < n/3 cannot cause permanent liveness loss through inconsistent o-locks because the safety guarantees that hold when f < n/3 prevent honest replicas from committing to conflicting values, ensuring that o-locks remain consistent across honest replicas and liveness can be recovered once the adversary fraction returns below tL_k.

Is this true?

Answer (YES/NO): YES